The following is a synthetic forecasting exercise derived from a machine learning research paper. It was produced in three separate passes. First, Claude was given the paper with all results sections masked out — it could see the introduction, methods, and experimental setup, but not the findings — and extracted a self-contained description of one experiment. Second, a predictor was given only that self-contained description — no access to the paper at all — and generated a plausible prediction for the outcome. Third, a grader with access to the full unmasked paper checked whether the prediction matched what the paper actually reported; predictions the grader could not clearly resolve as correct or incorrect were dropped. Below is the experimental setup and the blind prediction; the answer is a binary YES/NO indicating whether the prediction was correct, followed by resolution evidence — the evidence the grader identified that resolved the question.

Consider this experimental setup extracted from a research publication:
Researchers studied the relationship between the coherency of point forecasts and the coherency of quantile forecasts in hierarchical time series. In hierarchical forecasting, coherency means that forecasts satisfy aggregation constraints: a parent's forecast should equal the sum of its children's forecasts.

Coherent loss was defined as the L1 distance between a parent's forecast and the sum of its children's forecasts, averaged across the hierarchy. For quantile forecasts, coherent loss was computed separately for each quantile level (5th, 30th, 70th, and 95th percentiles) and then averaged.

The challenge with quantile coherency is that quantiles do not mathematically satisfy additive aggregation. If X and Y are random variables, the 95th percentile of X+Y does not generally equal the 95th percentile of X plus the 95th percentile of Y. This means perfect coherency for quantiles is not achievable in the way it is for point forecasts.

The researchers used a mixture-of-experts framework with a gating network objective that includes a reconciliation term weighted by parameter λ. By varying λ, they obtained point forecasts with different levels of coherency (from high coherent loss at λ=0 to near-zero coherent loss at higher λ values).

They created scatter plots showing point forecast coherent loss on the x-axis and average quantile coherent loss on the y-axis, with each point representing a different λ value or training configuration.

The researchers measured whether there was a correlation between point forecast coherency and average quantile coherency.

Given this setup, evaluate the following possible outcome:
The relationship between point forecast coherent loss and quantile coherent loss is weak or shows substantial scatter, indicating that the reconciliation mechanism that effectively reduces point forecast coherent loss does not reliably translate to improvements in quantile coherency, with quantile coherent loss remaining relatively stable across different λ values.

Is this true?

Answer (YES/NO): NO